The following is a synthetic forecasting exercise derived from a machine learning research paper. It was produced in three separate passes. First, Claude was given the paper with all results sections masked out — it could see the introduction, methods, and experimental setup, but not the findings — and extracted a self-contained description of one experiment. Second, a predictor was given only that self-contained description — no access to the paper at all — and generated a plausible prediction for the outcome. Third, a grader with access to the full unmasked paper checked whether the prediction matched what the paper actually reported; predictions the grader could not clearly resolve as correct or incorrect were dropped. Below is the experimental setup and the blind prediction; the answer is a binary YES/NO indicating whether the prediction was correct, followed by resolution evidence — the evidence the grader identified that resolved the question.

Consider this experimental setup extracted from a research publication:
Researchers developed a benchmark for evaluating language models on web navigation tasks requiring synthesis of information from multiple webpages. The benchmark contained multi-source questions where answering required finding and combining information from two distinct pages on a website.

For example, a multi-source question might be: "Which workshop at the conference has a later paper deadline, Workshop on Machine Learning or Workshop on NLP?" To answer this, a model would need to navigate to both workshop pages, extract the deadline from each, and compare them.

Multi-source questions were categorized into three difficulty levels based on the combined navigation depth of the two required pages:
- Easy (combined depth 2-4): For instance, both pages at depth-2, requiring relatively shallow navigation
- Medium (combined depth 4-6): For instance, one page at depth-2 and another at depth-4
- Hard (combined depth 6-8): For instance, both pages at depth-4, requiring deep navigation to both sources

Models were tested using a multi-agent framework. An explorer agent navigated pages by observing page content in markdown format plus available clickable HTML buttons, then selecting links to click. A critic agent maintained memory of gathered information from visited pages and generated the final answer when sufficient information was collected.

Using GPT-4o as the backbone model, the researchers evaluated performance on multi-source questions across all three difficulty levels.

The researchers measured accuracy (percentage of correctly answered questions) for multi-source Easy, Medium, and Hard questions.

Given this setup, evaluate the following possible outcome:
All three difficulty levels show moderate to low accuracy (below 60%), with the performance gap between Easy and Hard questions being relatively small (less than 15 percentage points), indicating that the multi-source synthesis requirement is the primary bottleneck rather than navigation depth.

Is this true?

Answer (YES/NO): NO